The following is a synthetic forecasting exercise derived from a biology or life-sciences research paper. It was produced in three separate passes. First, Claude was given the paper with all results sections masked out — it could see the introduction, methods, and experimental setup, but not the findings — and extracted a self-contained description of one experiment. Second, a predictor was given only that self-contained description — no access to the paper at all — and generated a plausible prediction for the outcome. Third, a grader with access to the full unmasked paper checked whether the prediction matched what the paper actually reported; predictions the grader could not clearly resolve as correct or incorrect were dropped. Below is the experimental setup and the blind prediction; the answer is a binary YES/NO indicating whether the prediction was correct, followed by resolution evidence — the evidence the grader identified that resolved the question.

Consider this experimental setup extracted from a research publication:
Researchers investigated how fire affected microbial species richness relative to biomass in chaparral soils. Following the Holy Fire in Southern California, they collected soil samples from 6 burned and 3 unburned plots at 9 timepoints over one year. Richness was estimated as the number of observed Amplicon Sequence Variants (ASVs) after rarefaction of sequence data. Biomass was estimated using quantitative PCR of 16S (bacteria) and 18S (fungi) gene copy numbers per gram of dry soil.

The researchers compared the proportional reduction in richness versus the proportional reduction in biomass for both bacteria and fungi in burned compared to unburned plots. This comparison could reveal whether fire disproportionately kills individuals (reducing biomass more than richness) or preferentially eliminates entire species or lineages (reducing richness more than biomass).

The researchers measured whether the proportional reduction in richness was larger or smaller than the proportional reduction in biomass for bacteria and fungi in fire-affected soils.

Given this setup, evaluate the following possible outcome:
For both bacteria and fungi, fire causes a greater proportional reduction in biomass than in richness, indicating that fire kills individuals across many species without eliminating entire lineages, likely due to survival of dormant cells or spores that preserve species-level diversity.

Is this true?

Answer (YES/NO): YES